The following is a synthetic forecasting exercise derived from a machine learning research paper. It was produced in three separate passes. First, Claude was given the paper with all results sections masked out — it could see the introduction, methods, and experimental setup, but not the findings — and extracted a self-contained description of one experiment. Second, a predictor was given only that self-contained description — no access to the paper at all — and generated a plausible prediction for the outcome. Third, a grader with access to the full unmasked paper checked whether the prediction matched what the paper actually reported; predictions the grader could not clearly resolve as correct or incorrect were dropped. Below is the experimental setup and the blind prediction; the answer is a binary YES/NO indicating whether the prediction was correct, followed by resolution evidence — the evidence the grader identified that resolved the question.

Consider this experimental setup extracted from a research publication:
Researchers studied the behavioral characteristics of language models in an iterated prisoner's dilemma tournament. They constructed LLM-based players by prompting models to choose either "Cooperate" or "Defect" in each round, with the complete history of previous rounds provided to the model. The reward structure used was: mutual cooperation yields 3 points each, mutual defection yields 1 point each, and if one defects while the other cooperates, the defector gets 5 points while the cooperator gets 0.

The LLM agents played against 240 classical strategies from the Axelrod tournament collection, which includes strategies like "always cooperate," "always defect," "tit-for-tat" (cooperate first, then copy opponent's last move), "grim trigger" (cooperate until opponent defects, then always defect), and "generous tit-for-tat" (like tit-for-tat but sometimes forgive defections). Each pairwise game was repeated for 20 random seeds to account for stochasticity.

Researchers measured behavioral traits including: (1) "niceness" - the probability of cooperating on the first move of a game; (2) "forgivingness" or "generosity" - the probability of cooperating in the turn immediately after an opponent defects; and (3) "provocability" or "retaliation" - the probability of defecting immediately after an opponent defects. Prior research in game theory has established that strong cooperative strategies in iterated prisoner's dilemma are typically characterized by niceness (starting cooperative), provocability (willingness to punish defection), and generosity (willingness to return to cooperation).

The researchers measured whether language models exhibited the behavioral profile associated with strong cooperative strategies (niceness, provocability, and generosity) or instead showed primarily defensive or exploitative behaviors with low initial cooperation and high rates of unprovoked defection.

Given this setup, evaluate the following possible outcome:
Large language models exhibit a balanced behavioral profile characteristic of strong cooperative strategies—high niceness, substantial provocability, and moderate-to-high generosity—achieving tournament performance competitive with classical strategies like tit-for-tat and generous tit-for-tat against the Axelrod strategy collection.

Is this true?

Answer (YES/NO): YES